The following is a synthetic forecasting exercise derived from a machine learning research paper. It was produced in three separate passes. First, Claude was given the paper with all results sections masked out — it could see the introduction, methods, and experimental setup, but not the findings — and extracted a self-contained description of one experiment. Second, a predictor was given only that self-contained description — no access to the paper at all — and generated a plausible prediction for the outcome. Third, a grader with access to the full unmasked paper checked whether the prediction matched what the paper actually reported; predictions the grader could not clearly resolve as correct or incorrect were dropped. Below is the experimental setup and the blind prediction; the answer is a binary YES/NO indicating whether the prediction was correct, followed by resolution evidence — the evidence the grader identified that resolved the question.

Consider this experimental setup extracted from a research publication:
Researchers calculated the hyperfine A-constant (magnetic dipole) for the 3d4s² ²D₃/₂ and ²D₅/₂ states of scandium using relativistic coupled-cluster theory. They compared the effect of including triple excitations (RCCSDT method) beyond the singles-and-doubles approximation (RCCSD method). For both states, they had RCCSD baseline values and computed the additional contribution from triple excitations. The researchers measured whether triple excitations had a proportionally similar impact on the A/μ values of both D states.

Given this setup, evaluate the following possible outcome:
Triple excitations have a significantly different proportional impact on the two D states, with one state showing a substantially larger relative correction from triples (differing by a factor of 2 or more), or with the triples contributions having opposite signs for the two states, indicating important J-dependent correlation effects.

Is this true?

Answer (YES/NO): NO